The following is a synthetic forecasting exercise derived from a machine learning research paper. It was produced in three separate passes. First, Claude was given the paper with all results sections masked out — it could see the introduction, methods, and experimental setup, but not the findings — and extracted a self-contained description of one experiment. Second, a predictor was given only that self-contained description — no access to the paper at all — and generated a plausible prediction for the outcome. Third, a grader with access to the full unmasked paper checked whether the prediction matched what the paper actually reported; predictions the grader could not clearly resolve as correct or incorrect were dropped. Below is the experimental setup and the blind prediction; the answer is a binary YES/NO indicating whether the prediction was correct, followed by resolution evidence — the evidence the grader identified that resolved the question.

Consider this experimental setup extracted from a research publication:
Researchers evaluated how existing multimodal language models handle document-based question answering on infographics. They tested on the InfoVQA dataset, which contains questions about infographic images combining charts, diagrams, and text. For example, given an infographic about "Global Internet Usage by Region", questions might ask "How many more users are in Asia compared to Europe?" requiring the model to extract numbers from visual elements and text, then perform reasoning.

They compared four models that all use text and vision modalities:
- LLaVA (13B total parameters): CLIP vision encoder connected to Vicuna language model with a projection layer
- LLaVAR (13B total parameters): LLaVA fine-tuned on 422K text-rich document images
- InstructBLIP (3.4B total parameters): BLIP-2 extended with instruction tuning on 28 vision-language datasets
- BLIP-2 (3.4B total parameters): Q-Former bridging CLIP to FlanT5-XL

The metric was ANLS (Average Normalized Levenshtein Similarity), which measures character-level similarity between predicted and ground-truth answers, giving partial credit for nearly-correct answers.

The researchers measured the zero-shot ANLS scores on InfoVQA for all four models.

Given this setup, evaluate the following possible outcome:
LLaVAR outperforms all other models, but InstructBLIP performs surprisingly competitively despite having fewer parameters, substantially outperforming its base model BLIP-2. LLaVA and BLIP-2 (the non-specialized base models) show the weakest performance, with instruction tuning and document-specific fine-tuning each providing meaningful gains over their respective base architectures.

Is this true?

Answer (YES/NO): NO